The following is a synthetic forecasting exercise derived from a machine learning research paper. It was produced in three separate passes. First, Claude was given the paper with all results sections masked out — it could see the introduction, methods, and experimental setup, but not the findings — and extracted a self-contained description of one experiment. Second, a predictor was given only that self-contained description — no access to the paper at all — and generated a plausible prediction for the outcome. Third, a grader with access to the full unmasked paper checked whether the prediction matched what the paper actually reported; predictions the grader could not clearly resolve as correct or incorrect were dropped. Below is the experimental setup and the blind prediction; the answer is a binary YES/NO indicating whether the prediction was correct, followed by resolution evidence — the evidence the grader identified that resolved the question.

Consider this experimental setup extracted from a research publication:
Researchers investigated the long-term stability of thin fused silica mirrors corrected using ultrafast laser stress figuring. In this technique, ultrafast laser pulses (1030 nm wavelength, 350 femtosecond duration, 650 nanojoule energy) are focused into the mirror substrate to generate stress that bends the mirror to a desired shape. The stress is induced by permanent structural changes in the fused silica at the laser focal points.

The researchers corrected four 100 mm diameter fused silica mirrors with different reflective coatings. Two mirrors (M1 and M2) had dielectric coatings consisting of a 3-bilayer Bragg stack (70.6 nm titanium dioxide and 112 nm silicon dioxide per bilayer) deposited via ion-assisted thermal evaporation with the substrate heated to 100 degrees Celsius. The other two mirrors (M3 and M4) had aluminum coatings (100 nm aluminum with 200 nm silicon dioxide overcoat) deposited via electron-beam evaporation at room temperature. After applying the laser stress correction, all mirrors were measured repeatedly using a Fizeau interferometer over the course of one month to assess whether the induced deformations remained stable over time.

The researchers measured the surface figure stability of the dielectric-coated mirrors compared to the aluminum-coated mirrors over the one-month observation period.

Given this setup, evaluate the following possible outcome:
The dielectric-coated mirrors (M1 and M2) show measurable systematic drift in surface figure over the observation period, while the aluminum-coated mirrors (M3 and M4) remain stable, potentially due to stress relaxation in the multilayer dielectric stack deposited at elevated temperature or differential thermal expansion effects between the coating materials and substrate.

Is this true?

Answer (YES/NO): NO